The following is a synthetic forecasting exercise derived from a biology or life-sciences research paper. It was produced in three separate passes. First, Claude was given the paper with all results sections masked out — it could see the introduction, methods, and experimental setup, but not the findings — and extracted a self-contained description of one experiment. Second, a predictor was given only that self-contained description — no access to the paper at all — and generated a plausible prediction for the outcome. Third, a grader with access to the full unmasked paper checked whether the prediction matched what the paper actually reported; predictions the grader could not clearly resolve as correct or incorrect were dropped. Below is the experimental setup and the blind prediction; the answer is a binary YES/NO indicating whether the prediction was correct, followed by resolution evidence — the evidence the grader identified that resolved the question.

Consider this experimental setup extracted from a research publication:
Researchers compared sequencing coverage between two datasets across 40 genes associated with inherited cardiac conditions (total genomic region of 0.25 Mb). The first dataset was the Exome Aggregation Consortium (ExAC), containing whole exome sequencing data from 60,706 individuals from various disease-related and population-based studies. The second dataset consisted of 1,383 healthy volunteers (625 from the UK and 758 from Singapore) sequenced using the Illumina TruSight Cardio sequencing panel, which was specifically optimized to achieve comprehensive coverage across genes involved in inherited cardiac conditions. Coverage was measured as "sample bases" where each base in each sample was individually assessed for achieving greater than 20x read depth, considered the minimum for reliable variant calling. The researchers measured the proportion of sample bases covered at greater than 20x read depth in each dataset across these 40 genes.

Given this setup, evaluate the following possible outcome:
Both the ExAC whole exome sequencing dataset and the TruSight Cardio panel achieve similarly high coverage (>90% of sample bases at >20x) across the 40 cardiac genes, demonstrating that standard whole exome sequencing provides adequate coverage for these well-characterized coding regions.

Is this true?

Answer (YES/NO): NO